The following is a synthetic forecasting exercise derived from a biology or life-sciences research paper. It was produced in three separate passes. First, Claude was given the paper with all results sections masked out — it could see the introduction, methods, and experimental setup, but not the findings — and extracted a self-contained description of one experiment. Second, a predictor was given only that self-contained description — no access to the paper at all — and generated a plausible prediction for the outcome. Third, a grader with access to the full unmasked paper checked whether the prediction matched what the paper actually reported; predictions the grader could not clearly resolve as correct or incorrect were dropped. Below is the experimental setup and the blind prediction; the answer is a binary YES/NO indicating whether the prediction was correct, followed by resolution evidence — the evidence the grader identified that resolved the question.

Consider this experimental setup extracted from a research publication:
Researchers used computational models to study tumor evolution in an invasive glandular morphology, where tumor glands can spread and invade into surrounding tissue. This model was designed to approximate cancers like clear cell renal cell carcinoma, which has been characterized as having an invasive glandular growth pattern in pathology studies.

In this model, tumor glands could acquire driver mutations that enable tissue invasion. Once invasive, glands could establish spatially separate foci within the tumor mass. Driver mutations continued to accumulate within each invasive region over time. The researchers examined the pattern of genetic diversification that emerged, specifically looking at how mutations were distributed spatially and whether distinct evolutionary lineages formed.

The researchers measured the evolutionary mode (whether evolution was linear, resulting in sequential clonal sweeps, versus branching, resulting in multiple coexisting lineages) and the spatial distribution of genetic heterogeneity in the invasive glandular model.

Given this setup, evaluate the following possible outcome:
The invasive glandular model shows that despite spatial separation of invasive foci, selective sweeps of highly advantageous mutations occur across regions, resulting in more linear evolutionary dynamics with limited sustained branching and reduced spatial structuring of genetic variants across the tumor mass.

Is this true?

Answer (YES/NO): NO